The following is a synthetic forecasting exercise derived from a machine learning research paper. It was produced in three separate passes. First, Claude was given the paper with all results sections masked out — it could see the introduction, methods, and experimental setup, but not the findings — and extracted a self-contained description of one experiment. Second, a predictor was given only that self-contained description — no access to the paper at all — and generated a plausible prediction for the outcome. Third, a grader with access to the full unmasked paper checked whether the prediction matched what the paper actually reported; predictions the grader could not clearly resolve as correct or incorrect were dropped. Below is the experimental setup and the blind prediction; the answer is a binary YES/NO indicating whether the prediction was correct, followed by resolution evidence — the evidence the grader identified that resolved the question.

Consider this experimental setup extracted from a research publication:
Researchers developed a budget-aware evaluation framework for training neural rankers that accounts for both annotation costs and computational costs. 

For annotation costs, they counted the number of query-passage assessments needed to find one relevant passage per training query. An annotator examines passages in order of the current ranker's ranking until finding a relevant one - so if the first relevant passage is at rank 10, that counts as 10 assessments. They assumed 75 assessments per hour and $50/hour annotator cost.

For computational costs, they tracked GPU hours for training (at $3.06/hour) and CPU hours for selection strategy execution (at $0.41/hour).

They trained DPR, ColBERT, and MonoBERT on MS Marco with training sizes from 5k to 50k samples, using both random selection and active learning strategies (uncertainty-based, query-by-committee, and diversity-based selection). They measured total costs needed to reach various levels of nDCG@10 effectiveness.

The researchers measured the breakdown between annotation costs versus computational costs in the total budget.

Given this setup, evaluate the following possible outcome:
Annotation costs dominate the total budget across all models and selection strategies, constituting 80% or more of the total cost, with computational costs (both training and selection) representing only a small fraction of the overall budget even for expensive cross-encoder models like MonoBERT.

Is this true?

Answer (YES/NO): YES